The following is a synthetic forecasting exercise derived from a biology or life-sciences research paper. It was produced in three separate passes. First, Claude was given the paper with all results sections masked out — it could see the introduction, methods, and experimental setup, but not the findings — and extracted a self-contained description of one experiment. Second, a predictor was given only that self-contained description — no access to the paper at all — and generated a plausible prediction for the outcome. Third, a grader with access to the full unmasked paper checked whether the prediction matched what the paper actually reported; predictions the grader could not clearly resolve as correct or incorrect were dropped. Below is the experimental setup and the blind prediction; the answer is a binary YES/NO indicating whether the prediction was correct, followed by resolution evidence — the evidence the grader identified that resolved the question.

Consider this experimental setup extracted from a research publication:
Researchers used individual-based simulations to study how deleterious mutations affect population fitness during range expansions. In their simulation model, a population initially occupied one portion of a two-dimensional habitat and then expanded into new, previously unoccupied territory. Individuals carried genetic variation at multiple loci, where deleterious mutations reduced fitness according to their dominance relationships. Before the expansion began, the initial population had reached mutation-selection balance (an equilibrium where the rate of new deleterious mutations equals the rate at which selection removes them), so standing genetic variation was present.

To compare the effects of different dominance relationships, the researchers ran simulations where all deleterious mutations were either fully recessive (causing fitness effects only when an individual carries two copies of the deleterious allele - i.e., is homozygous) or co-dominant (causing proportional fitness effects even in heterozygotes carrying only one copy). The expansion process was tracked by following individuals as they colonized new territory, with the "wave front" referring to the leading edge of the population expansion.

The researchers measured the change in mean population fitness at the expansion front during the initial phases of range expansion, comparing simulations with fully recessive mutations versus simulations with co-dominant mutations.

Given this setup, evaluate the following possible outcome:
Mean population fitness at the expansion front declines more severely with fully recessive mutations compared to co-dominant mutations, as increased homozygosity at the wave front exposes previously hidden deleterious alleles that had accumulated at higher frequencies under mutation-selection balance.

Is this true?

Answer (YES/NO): YES